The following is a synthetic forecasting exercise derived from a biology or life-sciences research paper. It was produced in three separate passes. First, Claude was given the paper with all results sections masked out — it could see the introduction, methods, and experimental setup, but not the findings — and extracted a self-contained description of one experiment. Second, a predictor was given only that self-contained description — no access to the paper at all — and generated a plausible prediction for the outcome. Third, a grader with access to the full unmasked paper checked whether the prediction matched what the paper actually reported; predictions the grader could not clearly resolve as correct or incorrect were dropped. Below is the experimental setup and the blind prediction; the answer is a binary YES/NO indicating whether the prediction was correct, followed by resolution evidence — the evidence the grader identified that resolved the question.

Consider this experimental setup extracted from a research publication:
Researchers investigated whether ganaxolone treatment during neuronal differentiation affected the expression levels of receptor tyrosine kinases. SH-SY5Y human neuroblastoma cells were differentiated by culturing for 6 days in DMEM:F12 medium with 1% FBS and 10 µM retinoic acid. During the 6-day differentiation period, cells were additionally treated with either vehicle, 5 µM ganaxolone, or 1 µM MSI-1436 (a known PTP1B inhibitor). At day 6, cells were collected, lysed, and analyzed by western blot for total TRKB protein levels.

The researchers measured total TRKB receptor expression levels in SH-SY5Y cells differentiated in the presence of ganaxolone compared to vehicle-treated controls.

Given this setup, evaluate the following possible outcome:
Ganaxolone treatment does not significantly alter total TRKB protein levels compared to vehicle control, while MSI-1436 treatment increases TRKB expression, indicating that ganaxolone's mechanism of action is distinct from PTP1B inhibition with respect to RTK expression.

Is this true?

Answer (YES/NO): NO